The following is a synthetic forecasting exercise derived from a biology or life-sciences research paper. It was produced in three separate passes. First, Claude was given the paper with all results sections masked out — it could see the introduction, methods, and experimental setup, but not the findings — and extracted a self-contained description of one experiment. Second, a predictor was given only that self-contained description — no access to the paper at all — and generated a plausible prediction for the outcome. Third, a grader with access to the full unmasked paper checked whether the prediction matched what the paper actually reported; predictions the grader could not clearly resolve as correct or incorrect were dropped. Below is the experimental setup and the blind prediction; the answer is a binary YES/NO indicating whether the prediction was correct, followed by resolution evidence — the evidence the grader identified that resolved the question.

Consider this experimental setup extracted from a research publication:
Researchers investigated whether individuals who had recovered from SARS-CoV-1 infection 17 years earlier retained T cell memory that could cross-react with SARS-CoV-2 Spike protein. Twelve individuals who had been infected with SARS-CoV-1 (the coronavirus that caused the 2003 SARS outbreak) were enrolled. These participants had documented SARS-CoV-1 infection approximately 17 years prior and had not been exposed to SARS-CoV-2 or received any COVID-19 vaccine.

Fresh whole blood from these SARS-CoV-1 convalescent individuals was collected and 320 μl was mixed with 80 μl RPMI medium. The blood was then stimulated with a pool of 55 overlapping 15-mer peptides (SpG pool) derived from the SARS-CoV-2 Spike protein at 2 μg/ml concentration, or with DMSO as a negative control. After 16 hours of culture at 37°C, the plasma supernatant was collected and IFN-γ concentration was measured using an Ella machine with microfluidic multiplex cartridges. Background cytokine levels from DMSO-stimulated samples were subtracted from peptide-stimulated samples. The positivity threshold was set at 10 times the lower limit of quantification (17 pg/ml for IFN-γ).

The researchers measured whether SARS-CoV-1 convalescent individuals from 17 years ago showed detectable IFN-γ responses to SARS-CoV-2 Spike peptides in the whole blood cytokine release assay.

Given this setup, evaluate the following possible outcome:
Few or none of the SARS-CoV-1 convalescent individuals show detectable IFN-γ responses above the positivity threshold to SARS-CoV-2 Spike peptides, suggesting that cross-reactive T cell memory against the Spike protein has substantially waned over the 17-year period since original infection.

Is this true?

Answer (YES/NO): NO